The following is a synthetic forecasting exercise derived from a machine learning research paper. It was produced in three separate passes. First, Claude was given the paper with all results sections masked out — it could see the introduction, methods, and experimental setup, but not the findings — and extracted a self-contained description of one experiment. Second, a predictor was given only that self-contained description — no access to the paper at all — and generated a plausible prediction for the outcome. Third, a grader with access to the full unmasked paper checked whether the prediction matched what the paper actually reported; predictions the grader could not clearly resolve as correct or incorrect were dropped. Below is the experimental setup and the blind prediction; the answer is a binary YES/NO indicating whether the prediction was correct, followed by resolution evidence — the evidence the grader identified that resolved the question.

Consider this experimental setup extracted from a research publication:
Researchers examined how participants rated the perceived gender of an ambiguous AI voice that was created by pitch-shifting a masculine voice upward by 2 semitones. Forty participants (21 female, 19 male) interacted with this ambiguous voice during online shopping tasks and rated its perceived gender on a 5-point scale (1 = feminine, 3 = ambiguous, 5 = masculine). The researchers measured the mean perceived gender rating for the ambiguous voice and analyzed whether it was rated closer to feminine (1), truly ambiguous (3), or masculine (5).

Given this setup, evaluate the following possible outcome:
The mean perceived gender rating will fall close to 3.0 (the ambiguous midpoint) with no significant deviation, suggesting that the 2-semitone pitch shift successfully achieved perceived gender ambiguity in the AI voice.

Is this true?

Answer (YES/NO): NO